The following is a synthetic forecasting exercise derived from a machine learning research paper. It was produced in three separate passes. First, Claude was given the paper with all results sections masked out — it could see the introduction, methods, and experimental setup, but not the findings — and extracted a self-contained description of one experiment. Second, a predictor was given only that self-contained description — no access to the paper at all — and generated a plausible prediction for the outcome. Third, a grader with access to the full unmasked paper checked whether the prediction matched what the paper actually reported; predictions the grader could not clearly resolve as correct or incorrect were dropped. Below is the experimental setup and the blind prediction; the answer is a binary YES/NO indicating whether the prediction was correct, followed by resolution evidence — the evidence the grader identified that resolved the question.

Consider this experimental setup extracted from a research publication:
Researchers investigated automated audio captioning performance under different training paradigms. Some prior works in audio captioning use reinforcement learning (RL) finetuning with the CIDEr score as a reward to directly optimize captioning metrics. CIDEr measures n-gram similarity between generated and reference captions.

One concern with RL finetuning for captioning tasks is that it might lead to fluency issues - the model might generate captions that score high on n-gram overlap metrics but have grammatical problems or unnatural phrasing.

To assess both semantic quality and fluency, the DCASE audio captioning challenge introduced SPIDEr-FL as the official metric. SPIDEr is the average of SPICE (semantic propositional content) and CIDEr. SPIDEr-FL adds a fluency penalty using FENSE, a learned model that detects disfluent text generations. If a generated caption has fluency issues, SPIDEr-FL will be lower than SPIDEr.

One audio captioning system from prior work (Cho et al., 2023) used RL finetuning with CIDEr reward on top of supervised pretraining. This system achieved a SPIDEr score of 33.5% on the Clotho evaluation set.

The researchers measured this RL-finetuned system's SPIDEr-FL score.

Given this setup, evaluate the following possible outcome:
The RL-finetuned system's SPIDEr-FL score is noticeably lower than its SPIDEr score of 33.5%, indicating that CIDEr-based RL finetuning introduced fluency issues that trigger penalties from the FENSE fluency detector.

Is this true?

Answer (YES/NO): YES